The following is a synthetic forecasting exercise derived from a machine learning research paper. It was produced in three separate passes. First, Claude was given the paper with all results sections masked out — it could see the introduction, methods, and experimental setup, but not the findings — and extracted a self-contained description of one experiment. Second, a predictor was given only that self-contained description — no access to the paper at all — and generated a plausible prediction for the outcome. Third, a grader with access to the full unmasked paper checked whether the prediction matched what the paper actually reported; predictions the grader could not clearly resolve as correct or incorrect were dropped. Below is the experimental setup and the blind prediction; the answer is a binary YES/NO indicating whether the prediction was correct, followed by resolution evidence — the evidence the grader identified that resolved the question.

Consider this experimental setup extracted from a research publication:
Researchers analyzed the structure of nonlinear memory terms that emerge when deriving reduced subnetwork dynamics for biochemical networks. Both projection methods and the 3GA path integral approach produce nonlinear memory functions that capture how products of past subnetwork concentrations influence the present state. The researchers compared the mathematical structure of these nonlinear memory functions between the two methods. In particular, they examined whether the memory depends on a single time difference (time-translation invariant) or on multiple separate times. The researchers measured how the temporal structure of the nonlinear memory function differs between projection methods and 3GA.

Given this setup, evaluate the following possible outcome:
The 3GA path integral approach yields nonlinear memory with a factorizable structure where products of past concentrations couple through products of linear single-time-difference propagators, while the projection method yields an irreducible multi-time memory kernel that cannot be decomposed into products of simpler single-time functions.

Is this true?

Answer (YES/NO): NO